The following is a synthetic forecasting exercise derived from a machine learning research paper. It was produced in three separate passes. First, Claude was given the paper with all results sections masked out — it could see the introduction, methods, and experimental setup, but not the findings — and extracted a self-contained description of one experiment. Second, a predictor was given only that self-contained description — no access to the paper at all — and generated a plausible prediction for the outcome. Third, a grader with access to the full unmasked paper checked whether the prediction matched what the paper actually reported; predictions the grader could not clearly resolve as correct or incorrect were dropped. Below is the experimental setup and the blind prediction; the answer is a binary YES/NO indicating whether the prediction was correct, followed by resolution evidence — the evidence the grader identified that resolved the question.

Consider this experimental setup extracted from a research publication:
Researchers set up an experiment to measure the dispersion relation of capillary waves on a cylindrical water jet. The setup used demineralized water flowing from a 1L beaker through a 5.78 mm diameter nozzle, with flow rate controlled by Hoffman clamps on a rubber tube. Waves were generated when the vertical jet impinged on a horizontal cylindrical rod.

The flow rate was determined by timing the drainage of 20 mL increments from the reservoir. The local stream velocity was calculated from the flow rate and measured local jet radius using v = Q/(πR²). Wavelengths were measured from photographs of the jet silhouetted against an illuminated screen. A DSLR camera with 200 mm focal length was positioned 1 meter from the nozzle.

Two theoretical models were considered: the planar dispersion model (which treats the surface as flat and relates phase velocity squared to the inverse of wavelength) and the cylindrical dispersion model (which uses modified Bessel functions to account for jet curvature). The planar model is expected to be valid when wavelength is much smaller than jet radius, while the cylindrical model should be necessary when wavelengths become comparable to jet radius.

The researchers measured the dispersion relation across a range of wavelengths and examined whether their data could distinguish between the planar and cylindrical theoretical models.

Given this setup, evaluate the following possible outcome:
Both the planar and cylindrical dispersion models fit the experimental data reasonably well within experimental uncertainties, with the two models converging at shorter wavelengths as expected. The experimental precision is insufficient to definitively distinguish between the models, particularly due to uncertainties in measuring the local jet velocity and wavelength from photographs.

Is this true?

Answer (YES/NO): NO